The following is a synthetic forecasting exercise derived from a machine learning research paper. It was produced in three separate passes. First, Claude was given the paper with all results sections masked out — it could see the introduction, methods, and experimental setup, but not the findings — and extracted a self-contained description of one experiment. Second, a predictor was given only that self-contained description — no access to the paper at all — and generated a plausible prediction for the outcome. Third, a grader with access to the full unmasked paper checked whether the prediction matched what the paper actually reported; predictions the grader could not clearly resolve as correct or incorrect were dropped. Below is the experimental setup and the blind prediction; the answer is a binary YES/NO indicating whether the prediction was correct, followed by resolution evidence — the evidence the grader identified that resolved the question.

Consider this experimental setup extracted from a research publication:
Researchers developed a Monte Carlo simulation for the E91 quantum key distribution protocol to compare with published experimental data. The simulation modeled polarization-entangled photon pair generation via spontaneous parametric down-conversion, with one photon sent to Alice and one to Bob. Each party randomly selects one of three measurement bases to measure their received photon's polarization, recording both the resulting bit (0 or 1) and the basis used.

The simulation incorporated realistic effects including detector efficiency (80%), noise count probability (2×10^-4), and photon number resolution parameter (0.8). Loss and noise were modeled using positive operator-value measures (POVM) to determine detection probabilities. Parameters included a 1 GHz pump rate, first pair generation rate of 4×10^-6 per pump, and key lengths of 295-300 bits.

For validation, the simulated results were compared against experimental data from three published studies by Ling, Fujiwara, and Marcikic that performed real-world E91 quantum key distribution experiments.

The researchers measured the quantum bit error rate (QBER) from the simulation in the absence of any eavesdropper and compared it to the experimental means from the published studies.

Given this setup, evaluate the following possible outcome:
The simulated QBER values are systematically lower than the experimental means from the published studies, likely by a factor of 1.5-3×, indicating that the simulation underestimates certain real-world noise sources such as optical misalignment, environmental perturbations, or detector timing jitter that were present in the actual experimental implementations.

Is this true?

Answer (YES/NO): NO